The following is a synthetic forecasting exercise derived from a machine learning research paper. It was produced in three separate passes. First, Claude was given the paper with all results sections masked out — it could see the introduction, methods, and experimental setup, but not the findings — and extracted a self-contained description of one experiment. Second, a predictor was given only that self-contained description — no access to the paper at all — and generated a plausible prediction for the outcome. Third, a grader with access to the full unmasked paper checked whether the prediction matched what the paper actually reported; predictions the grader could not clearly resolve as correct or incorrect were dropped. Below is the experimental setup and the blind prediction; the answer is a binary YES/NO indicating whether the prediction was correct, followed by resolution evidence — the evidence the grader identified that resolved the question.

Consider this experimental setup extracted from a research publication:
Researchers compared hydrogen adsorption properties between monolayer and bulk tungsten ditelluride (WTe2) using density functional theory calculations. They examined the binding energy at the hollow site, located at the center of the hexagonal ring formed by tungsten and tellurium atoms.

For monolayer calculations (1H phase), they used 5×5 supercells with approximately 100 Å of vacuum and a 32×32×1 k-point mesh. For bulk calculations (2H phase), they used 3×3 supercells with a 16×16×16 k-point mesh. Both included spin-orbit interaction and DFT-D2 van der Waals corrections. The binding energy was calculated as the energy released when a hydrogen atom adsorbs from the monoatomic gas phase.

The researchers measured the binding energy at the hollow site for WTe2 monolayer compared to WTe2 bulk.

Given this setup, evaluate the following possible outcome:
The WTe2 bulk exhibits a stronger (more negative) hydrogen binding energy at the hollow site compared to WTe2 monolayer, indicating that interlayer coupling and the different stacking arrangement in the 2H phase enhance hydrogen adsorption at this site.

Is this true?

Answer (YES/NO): YES